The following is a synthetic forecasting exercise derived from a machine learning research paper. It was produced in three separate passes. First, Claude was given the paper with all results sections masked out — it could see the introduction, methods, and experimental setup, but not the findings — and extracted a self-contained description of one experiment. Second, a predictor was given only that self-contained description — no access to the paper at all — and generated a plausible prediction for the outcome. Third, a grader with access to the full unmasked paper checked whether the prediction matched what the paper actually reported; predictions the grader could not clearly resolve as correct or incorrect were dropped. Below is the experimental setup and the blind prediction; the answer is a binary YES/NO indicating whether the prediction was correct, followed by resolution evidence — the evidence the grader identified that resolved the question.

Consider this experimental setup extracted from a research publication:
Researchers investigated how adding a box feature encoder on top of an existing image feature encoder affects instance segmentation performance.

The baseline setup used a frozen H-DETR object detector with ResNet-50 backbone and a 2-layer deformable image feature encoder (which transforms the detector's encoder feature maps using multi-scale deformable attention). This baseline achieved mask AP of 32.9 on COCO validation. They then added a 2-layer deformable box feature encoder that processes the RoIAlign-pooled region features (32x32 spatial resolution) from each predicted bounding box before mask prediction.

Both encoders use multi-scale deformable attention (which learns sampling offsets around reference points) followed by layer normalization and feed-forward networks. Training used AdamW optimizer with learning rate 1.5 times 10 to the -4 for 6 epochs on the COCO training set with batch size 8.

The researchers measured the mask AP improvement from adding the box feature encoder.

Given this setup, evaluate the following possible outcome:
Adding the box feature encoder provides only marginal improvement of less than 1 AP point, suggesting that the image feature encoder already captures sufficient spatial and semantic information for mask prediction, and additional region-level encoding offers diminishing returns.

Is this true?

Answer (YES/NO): NO